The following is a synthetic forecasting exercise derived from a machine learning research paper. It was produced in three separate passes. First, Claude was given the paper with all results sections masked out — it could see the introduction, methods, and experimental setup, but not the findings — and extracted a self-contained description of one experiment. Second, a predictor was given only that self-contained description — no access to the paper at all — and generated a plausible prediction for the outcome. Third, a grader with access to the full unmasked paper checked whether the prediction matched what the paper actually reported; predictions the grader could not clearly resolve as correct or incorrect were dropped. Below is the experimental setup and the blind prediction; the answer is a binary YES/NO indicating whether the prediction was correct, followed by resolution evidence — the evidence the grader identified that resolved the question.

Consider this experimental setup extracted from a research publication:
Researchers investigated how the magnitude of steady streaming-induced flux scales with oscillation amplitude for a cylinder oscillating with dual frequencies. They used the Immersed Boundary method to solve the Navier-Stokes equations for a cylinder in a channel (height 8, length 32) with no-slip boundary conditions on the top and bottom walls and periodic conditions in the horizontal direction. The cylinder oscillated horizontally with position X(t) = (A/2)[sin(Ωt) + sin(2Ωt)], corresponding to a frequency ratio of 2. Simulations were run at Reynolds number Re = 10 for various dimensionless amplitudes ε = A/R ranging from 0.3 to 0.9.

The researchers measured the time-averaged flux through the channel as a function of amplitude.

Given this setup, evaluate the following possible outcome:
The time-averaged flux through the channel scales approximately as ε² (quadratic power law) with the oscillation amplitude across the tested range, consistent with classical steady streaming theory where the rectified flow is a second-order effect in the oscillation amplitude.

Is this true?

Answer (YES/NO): NO